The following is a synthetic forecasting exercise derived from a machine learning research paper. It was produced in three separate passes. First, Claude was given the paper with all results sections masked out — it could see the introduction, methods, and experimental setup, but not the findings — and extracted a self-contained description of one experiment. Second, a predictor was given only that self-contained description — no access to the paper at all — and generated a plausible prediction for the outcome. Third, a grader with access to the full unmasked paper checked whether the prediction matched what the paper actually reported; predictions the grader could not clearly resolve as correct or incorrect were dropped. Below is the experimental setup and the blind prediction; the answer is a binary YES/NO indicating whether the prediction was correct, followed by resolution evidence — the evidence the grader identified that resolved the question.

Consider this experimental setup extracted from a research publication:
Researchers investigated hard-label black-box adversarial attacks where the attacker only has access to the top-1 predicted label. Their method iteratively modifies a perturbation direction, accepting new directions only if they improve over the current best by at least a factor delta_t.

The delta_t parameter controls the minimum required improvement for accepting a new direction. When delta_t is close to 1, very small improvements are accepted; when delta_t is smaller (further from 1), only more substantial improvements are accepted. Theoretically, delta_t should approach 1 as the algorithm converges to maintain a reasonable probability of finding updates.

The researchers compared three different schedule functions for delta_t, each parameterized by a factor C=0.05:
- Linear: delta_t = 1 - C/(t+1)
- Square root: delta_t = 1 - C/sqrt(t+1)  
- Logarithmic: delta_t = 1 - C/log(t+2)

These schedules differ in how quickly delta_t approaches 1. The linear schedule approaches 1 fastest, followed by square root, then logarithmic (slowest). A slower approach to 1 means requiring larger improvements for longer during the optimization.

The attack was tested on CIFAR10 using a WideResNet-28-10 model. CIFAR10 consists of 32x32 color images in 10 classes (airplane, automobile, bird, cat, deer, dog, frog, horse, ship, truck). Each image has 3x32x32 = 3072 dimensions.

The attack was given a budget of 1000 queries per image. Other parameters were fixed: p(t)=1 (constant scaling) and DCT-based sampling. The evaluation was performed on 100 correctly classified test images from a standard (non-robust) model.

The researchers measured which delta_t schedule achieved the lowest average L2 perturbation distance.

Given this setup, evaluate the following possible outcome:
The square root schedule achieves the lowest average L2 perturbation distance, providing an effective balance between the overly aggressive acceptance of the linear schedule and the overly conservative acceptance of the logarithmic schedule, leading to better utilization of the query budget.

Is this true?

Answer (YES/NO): NO